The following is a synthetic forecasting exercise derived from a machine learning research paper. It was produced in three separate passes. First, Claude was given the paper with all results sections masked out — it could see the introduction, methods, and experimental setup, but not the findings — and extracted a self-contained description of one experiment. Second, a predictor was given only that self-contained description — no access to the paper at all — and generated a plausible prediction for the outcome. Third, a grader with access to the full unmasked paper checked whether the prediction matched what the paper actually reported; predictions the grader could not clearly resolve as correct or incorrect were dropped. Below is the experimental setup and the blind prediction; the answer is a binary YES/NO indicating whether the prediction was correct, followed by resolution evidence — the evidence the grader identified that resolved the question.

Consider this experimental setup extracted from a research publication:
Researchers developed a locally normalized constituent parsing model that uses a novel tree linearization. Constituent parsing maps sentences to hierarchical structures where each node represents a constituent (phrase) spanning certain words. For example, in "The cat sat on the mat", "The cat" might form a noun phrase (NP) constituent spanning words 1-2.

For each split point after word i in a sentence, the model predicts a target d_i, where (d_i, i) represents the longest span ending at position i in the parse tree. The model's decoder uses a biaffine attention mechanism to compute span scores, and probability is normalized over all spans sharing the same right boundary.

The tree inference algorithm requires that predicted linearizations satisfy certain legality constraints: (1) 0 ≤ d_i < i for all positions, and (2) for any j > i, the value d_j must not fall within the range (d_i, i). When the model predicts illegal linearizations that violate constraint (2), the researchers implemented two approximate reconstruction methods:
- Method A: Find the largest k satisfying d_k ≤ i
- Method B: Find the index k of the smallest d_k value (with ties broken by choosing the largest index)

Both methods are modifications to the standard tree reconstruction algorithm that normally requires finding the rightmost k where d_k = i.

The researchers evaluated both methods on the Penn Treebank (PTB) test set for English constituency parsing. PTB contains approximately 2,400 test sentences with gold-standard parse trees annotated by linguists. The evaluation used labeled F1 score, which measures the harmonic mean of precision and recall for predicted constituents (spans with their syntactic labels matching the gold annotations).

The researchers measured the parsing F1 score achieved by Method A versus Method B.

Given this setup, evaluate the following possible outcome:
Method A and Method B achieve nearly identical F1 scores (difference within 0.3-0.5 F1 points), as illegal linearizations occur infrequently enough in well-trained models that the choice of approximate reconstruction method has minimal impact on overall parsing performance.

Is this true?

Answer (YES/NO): YES